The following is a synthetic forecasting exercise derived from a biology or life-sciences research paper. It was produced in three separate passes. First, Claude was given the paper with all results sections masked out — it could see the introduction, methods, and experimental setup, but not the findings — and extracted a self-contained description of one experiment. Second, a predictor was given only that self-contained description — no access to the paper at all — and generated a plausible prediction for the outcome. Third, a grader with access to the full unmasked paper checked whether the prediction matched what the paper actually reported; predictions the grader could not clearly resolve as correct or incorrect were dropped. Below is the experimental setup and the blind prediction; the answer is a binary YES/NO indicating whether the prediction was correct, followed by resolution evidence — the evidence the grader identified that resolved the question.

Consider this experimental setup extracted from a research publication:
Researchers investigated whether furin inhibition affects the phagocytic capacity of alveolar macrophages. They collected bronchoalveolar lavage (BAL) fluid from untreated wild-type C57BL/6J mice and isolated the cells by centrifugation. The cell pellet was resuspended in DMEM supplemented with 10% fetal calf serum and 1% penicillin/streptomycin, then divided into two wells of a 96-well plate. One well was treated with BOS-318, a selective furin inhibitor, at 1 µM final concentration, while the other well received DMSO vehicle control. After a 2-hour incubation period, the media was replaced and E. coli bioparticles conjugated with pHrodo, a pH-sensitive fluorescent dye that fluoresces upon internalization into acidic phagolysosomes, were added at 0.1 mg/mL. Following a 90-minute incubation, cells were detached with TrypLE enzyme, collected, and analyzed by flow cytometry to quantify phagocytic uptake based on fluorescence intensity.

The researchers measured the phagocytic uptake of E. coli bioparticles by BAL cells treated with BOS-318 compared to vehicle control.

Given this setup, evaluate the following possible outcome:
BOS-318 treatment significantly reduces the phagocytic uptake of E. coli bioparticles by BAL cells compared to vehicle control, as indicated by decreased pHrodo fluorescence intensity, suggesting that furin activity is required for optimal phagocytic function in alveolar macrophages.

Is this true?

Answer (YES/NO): NO